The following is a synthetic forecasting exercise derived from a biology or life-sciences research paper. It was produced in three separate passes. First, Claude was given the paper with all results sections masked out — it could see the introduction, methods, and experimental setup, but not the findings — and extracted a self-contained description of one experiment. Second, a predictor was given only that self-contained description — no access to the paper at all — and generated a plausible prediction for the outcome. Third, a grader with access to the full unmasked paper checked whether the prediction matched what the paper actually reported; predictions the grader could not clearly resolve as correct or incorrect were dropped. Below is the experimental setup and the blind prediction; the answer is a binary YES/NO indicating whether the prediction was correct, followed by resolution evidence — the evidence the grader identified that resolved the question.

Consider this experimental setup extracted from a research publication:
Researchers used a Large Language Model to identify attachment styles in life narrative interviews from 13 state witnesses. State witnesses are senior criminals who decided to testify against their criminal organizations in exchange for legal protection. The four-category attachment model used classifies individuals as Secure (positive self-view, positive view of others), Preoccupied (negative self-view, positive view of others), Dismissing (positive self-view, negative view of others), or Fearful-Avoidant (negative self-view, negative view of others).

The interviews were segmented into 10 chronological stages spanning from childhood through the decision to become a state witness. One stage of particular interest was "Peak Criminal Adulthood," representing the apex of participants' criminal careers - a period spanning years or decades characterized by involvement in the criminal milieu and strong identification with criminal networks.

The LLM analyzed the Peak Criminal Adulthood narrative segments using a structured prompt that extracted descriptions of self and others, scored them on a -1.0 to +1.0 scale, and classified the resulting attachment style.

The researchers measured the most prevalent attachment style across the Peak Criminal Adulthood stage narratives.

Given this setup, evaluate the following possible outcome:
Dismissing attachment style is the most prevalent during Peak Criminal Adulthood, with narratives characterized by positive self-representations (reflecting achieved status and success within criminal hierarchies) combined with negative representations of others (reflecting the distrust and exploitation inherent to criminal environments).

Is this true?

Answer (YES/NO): NO